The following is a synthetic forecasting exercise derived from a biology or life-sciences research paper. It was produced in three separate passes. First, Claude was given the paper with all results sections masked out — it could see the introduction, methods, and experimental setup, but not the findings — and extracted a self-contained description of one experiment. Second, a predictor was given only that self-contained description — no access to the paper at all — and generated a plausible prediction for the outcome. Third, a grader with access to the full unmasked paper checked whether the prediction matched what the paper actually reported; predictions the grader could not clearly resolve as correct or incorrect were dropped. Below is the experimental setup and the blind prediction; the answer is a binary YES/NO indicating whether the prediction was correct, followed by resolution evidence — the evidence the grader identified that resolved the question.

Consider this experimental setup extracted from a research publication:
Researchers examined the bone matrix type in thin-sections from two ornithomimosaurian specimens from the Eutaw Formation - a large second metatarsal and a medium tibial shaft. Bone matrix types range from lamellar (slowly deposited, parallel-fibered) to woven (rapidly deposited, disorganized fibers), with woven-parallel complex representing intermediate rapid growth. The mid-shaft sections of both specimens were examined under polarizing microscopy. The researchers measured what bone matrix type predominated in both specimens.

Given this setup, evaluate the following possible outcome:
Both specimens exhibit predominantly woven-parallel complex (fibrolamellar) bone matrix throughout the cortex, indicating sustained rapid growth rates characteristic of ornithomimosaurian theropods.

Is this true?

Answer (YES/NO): YES